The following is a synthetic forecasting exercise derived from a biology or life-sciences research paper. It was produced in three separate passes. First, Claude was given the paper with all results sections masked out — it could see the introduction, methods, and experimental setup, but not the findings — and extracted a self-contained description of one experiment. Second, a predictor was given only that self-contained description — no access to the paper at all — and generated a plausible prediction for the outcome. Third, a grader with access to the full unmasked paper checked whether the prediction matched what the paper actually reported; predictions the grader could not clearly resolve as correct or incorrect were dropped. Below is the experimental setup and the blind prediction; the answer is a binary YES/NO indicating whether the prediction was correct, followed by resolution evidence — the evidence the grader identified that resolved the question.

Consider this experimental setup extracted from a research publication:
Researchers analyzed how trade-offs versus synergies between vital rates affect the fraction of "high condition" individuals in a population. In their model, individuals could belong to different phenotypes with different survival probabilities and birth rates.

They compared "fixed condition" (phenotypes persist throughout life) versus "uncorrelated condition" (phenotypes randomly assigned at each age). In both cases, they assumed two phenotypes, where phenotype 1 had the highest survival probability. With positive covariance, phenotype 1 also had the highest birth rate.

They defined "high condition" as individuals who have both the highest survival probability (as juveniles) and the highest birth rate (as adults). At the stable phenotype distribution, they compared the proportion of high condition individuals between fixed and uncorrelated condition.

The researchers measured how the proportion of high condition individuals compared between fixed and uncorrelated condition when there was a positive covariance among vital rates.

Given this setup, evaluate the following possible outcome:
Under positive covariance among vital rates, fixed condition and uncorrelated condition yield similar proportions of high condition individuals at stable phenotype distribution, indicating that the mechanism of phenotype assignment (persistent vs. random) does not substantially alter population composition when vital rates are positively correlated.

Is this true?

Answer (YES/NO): NO